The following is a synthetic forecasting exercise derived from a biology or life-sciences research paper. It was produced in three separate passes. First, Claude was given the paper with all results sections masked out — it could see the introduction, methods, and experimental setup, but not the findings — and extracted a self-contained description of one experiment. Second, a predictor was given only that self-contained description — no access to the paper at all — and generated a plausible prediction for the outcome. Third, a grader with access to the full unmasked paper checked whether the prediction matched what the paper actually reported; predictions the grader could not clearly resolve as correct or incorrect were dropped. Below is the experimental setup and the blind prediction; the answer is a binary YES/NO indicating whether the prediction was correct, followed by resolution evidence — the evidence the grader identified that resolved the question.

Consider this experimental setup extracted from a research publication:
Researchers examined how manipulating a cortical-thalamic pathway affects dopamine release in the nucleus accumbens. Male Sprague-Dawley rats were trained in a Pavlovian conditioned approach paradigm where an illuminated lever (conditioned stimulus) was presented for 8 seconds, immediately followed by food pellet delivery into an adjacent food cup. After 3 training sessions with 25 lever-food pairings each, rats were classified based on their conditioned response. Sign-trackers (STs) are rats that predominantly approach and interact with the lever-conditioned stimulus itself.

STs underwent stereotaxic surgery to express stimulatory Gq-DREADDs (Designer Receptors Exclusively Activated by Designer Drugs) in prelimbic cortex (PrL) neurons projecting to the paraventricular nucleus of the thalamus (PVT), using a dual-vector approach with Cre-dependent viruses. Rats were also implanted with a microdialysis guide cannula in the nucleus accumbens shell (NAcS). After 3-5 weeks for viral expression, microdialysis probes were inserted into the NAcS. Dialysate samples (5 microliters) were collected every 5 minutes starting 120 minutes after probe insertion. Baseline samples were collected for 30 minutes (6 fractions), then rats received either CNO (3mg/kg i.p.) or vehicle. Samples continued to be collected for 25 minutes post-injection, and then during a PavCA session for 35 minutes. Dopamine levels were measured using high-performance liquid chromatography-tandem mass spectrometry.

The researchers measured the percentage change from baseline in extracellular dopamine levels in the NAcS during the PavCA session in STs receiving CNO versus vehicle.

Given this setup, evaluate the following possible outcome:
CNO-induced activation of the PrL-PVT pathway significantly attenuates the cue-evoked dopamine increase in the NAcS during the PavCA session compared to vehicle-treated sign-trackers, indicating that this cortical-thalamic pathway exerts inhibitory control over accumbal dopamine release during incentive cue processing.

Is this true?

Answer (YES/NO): NO